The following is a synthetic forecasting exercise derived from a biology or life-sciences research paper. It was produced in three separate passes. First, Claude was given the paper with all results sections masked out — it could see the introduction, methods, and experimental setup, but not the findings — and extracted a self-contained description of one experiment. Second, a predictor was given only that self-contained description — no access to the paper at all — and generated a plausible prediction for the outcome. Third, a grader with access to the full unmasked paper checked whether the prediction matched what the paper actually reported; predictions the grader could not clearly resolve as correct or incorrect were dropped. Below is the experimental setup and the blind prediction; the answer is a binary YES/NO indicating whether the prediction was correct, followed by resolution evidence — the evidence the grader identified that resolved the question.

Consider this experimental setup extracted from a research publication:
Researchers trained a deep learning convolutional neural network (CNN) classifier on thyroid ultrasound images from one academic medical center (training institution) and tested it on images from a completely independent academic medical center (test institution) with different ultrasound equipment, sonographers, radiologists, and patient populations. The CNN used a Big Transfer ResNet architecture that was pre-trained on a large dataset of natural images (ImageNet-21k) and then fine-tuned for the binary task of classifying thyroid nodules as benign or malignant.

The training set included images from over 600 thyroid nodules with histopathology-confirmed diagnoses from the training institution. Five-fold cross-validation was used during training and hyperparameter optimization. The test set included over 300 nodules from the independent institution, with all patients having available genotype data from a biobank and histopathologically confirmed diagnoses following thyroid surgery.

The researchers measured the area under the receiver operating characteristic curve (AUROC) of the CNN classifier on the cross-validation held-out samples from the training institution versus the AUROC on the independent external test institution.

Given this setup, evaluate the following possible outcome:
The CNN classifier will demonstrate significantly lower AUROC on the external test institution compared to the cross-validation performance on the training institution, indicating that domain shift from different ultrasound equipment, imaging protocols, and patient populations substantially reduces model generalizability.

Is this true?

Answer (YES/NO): NO